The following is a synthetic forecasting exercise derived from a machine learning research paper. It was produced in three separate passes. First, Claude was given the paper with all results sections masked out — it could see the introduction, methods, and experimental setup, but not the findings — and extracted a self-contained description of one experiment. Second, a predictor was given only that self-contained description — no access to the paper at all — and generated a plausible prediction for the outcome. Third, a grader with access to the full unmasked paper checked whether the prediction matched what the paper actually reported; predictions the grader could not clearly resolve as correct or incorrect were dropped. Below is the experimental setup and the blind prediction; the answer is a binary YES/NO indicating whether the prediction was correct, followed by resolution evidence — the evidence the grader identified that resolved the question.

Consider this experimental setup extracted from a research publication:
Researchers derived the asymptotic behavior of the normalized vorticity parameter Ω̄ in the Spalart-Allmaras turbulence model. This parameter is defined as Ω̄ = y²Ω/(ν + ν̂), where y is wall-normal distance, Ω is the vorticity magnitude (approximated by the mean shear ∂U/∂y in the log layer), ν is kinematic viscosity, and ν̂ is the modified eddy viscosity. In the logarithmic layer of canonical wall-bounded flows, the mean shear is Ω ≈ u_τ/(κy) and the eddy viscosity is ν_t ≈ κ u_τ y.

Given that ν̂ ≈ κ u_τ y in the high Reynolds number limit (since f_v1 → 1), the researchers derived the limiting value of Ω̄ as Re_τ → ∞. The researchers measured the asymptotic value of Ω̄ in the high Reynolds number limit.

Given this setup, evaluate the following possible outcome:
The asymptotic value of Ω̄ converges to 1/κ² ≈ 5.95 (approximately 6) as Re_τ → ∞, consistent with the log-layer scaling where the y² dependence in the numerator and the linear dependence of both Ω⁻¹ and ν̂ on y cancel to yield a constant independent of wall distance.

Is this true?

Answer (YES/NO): YES